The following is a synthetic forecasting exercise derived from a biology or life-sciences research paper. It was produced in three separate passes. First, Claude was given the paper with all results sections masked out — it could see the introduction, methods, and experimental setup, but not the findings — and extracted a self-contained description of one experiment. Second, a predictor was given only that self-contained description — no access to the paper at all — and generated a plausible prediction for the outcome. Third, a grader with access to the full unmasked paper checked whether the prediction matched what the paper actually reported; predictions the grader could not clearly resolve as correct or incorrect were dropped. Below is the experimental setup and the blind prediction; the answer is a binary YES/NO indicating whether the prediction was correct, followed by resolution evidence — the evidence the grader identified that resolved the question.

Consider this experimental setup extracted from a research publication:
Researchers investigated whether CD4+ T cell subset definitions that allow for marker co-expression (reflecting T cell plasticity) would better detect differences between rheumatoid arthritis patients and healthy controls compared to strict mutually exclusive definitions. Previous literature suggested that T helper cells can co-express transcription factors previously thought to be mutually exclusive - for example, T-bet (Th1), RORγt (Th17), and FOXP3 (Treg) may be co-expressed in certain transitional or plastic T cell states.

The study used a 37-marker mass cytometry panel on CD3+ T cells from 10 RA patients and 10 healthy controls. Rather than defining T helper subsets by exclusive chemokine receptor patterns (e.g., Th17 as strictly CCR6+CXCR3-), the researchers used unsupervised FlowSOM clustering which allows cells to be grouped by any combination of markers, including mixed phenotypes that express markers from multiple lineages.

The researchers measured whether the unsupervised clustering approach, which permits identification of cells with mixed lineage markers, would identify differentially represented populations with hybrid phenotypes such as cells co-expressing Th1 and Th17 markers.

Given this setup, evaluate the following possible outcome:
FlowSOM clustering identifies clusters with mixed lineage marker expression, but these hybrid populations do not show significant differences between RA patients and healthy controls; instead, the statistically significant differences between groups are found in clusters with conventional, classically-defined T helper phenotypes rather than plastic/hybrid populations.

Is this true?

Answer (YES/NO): NO